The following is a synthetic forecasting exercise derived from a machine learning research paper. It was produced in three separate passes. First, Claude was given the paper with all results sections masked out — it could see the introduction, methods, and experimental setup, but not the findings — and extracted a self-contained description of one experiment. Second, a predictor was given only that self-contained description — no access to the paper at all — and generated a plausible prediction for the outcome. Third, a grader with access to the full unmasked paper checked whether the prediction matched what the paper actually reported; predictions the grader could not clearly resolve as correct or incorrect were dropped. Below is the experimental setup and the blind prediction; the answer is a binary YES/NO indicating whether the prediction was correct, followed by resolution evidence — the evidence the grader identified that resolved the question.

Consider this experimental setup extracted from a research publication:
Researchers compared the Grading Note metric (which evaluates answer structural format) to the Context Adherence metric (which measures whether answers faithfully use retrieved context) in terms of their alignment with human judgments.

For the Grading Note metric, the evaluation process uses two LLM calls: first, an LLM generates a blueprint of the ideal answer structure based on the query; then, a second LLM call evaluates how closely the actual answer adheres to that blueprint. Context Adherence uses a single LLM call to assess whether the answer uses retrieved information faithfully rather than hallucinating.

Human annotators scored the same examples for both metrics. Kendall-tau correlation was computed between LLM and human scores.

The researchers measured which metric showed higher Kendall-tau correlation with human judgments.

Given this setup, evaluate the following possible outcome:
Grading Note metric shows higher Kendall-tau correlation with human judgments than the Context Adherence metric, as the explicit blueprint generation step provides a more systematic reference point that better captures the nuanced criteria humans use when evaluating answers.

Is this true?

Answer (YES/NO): NO